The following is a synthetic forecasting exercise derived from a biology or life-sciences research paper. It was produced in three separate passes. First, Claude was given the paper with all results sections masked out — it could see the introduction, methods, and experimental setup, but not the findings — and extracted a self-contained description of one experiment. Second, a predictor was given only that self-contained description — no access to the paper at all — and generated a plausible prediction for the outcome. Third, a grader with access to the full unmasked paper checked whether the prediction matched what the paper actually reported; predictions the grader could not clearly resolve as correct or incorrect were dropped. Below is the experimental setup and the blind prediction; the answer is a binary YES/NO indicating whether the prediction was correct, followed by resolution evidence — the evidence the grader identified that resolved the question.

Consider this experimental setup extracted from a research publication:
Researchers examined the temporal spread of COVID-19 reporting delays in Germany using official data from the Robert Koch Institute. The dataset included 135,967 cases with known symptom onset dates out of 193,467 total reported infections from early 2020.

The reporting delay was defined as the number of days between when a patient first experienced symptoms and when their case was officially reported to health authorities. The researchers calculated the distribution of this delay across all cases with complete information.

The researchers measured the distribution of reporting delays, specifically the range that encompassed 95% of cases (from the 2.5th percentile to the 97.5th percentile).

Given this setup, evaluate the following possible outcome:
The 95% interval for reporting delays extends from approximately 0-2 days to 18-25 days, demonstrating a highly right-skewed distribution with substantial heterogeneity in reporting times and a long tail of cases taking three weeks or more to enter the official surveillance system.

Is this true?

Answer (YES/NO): YES